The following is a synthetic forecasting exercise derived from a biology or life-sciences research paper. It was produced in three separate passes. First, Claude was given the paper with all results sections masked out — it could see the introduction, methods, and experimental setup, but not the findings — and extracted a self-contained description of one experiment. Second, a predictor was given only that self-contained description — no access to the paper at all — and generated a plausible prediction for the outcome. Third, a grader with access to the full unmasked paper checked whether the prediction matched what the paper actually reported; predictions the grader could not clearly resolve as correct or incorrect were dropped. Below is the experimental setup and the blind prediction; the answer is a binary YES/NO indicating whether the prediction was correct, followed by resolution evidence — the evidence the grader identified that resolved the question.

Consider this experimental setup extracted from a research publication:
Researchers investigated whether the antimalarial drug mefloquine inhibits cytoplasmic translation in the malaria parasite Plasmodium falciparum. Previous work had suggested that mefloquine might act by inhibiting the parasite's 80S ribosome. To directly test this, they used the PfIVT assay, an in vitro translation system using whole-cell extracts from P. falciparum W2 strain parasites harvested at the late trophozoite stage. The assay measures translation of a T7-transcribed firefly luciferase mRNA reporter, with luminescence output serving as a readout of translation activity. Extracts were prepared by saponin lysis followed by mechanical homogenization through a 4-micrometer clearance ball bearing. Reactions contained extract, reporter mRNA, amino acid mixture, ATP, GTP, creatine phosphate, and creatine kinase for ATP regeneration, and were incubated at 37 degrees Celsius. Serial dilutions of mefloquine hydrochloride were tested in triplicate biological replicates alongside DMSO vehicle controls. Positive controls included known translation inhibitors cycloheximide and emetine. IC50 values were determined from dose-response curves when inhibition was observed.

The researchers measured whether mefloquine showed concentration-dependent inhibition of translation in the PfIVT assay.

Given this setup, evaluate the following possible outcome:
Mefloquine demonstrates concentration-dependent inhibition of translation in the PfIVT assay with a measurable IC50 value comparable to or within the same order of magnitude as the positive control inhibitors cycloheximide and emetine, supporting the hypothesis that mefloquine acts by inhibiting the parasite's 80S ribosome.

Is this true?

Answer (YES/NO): NO